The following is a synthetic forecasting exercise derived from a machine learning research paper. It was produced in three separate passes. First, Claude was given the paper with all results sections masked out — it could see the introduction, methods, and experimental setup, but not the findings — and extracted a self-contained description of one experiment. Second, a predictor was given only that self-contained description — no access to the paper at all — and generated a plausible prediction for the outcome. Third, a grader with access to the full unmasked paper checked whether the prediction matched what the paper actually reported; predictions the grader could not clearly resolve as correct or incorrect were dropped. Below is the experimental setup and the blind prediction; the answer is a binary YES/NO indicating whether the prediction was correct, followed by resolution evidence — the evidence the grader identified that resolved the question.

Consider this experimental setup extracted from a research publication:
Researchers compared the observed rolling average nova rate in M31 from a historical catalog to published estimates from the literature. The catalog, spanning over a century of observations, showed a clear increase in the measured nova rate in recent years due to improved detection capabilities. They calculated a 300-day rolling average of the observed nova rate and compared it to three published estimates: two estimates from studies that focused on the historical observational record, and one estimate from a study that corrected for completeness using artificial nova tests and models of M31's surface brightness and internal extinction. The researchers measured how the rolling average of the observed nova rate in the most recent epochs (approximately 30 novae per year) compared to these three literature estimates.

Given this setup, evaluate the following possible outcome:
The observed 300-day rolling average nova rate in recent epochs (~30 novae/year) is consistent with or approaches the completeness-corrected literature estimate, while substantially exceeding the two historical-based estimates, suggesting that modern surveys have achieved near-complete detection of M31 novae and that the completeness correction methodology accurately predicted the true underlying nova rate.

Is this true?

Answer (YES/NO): NO